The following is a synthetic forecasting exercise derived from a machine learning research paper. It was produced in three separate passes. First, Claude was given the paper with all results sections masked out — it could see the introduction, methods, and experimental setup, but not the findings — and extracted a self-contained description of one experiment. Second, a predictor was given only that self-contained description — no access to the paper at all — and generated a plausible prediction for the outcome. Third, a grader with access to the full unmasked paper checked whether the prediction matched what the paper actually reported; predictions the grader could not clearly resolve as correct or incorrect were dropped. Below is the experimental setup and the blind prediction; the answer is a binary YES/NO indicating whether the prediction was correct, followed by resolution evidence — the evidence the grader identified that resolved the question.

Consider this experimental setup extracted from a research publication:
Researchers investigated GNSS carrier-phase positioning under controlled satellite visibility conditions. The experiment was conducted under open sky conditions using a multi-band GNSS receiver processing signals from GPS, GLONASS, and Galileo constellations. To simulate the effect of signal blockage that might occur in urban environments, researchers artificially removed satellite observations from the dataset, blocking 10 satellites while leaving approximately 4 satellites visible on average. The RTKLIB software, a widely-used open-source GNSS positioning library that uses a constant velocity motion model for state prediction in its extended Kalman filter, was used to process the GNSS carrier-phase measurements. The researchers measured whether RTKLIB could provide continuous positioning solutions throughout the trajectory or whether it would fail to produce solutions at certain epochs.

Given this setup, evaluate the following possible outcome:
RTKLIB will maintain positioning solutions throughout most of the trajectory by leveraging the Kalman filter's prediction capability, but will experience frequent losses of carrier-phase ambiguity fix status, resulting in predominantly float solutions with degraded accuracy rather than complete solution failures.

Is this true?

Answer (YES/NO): NO